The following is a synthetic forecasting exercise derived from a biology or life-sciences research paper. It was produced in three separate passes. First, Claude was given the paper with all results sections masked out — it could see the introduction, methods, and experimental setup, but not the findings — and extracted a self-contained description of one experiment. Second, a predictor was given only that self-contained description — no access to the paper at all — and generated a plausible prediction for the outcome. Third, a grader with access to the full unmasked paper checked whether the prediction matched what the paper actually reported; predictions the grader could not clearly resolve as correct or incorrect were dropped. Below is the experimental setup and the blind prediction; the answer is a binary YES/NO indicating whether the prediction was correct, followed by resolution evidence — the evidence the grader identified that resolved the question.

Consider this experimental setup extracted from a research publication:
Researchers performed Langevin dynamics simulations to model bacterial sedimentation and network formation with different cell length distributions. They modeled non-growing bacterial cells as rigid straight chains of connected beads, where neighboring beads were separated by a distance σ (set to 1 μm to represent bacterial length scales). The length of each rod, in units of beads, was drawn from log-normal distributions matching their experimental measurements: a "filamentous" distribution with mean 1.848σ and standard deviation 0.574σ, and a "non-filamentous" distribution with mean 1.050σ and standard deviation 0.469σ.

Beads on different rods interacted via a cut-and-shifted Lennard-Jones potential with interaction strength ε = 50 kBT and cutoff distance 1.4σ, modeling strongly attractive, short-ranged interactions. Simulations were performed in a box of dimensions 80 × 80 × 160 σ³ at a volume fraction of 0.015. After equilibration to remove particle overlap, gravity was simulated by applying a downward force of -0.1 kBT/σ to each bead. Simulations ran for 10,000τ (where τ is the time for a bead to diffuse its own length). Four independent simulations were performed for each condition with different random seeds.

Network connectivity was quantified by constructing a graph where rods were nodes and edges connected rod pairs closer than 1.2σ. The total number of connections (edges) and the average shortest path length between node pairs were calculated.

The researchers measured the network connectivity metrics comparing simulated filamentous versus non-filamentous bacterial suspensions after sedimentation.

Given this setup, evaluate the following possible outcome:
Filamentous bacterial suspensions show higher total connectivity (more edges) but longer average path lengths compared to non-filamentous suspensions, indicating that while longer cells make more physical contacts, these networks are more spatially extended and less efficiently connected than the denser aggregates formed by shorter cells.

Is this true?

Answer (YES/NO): NO